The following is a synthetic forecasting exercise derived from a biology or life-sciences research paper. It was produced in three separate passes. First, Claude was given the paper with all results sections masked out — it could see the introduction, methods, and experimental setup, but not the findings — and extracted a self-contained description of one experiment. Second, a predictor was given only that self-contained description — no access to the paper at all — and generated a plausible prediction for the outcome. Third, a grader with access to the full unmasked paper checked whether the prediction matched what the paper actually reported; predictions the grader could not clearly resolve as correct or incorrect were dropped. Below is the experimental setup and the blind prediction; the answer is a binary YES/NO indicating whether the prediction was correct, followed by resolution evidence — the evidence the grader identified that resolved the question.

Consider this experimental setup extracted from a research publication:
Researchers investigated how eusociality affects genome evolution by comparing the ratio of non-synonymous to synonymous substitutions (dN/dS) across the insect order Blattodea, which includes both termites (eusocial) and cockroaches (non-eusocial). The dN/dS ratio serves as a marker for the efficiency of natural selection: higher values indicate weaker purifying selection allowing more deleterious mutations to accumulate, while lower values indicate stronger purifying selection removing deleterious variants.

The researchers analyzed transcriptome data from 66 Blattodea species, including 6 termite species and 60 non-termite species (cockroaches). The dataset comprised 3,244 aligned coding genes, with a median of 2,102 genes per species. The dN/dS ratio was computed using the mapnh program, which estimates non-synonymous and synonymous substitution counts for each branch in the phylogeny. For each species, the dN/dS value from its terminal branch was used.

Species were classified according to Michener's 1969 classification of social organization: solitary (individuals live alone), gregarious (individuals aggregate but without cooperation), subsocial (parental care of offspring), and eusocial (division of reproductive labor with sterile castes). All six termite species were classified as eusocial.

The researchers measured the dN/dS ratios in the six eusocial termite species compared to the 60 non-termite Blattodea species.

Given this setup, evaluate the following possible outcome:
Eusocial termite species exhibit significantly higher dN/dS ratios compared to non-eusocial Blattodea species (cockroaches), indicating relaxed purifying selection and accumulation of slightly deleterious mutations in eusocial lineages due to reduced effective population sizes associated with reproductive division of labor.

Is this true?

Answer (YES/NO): YES